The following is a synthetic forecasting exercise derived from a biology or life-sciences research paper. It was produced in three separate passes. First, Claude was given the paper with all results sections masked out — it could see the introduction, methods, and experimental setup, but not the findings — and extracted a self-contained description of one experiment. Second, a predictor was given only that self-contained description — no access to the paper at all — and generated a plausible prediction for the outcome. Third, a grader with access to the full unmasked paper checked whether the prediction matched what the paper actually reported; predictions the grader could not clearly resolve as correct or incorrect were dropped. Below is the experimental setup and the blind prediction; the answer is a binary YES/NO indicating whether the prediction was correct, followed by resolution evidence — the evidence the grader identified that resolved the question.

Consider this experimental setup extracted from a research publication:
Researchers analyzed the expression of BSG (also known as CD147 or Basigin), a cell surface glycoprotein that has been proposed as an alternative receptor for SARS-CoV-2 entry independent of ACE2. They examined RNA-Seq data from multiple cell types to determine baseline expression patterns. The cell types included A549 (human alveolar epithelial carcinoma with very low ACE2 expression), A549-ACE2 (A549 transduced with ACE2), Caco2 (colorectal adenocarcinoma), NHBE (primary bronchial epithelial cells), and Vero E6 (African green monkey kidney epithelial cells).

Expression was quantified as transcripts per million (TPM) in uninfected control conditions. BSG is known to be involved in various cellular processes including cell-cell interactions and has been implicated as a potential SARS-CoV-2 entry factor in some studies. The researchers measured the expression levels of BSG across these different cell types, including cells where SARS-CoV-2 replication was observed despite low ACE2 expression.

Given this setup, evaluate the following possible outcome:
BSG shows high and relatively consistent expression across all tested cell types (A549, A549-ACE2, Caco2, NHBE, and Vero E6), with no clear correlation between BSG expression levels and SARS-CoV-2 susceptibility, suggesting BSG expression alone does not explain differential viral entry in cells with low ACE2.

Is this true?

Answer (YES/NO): YES